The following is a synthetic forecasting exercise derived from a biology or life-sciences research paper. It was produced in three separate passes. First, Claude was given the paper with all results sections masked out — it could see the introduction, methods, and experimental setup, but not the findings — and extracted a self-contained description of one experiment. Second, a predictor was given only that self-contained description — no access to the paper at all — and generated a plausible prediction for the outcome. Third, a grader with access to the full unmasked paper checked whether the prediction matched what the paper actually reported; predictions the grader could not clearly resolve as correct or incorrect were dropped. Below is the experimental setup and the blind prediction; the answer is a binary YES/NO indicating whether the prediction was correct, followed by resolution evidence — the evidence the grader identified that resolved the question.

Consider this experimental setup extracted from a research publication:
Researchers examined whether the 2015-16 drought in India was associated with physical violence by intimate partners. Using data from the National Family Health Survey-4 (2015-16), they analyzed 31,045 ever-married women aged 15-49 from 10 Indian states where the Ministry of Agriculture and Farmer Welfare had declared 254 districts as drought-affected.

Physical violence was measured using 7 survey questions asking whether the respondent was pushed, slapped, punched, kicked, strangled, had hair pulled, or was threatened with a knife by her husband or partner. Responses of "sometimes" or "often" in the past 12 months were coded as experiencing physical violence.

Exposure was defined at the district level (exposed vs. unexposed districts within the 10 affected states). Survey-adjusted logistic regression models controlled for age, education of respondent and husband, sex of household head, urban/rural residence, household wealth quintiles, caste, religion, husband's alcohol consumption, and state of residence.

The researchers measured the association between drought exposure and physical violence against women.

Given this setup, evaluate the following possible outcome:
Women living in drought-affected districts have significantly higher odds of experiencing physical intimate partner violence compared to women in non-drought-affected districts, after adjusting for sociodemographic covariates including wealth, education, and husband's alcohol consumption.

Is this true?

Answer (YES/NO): NO